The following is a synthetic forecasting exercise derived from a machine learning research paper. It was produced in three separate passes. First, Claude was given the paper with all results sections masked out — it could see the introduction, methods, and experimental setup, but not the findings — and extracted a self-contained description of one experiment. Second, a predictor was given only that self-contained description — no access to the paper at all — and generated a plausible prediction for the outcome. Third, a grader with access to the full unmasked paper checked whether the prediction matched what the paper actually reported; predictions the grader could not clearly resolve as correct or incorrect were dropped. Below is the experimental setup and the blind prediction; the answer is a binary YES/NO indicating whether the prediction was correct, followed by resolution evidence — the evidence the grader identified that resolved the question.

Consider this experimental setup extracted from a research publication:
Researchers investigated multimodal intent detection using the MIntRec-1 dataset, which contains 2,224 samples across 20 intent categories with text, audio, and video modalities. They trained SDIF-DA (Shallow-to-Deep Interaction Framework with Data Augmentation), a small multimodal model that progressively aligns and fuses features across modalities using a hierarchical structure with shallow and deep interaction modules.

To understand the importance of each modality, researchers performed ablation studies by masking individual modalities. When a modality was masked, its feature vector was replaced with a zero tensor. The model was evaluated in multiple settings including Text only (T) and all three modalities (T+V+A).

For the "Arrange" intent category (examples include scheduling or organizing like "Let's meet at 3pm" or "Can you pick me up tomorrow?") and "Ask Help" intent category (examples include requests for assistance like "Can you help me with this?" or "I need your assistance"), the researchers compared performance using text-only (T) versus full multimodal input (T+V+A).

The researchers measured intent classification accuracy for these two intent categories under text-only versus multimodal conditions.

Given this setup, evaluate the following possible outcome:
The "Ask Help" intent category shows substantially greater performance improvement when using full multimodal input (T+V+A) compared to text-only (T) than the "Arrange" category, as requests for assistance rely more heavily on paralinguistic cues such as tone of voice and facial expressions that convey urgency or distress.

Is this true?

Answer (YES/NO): NO